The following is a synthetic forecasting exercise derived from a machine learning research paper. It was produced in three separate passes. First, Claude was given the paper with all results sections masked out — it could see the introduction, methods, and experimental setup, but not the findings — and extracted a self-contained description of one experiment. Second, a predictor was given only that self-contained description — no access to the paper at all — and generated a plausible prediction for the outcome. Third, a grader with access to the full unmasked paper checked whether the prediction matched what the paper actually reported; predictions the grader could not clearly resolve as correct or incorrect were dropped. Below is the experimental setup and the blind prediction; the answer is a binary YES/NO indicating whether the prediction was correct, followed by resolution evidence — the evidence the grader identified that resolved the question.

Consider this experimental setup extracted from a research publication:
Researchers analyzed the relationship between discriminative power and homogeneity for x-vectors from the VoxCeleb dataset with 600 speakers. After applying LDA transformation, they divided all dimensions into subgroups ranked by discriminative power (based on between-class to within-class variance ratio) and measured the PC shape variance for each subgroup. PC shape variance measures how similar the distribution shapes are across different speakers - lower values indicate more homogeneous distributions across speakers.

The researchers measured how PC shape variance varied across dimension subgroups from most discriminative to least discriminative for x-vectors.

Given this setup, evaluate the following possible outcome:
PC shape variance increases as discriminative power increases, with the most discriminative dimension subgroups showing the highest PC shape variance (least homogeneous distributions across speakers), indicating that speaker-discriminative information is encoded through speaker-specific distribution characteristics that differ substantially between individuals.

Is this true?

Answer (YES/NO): YES